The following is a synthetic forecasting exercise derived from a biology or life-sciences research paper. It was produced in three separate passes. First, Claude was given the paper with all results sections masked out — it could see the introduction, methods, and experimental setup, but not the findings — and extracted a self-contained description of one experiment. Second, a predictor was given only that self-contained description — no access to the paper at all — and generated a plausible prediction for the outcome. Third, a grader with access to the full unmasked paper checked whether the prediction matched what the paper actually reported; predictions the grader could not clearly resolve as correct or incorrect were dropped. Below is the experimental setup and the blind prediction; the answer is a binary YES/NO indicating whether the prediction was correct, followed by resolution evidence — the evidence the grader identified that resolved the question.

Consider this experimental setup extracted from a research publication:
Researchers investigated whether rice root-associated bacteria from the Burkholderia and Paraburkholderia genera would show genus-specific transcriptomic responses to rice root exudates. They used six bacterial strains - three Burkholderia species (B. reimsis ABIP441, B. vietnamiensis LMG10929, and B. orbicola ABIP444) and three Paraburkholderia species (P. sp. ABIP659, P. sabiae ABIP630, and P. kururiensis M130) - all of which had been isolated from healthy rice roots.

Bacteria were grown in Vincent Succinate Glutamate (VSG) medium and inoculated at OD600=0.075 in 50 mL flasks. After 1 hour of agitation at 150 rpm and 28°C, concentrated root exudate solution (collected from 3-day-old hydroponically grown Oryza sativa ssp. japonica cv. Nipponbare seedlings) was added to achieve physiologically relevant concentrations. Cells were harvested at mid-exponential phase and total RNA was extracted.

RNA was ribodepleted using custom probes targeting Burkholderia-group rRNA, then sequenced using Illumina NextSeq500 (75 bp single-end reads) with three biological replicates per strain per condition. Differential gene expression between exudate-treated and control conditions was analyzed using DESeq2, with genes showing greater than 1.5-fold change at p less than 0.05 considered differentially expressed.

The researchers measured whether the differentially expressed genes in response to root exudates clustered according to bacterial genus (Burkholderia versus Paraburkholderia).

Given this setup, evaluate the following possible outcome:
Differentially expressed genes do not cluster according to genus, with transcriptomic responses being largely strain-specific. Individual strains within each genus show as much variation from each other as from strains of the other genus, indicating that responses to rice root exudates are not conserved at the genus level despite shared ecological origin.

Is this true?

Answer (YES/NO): YES